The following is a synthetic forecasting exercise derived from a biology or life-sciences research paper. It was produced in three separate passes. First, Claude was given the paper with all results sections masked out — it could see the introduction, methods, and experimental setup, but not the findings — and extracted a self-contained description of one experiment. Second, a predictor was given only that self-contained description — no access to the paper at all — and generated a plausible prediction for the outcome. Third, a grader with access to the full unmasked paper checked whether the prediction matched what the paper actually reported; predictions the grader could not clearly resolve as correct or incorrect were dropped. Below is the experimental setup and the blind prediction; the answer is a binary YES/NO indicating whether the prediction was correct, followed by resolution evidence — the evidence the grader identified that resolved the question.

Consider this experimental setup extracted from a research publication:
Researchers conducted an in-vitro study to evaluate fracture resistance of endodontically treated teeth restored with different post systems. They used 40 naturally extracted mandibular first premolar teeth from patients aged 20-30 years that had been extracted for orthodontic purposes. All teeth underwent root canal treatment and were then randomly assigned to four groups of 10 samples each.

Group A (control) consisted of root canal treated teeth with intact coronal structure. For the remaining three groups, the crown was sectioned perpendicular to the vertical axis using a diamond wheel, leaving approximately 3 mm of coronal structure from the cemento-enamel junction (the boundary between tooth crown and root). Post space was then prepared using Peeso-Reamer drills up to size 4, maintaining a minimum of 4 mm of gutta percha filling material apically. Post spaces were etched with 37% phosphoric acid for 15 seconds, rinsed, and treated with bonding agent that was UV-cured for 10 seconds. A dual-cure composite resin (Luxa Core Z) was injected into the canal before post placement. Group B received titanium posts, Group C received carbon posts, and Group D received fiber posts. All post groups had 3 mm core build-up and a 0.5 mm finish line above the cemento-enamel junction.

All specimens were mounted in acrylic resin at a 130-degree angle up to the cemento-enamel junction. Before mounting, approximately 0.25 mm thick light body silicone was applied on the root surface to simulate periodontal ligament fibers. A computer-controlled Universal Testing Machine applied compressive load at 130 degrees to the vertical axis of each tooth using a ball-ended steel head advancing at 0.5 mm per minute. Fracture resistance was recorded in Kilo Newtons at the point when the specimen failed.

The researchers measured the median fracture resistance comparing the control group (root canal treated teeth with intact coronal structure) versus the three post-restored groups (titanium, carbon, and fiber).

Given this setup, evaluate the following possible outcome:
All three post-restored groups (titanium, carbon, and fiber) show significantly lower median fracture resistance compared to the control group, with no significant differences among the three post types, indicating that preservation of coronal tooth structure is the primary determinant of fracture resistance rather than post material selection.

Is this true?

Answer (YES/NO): NO